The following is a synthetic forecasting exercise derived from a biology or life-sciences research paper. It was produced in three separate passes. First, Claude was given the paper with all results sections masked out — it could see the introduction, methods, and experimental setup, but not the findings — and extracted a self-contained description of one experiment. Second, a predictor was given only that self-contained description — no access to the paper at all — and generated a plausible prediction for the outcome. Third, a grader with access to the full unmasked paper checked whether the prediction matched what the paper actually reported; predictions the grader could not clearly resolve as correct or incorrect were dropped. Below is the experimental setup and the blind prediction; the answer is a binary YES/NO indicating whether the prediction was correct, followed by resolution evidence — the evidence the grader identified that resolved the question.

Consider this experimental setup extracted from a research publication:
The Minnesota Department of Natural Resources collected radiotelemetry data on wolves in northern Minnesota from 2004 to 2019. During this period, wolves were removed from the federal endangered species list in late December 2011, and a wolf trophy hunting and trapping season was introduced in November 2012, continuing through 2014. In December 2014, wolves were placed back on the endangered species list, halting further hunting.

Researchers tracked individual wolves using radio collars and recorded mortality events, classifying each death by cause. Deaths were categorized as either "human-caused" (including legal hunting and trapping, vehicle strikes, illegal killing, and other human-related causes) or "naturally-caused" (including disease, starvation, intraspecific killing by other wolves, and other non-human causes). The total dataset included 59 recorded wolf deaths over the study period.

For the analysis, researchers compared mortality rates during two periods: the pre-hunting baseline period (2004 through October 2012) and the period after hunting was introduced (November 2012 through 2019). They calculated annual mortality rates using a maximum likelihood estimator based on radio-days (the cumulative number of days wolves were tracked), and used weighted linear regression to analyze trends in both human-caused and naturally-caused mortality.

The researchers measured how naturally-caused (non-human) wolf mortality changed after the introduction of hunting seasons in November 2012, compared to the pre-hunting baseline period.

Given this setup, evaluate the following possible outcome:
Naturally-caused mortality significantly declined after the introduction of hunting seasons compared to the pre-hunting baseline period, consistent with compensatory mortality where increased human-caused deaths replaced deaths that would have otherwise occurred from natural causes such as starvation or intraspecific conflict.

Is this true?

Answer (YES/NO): YES